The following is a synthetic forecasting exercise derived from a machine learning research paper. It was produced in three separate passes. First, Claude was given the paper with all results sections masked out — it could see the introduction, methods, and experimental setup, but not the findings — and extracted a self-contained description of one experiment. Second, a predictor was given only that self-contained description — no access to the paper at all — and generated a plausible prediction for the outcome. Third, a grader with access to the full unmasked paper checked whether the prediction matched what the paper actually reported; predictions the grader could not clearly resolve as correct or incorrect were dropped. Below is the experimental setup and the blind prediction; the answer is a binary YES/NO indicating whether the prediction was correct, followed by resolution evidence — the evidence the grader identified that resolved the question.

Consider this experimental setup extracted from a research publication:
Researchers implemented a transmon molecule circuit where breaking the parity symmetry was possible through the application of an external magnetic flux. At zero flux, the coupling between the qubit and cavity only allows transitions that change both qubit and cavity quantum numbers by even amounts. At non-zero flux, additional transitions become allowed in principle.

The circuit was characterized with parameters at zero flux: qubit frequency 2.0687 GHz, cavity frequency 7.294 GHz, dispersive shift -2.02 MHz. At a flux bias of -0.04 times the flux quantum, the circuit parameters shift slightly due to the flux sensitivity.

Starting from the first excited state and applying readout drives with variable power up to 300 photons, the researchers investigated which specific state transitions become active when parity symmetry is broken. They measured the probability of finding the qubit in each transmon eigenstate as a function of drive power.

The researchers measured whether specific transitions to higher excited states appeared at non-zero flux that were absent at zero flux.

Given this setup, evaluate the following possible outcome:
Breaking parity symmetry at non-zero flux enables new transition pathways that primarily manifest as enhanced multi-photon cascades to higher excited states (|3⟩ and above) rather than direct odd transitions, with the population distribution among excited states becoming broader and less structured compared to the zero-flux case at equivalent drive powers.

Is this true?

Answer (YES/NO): NO